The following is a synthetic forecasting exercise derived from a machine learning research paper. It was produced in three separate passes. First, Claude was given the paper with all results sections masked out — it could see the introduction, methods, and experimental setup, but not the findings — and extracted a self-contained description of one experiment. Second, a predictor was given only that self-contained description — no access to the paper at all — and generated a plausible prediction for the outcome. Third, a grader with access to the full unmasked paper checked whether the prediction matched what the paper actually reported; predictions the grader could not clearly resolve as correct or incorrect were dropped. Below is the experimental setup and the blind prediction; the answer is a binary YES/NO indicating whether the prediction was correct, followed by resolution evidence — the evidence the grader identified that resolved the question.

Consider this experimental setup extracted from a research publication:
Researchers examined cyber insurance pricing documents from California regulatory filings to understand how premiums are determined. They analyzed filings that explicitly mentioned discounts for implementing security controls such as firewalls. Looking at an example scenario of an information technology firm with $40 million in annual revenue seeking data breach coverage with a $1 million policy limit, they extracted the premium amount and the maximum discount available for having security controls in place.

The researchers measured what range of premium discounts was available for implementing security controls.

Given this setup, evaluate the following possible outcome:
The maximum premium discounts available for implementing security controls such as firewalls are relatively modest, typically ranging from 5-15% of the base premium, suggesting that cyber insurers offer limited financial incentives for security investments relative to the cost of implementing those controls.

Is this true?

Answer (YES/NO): NO